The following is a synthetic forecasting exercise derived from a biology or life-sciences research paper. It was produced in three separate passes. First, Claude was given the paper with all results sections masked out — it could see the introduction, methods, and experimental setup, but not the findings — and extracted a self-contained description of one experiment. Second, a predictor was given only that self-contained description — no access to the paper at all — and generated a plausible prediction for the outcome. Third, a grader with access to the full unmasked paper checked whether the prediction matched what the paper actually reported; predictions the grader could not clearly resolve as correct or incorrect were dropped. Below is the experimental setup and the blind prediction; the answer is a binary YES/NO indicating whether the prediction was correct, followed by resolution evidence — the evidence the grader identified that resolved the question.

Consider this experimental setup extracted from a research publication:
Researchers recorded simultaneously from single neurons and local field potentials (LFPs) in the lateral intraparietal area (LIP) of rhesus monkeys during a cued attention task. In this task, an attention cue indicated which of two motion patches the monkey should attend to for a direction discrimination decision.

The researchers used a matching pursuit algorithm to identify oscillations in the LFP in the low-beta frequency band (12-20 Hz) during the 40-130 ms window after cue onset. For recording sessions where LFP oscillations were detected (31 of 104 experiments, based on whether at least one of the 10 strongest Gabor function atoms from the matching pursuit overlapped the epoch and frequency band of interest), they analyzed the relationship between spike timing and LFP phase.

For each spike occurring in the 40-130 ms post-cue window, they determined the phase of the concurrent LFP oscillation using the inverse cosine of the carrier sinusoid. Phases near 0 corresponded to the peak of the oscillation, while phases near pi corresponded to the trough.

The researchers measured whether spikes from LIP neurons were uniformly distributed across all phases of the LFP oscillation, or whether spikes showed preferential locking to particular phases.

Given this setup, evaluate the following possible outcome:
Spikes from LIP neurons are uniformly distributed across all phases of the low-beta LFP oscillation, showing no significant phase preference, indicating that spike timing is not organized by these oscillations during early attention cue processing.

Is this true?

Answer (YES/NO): NO